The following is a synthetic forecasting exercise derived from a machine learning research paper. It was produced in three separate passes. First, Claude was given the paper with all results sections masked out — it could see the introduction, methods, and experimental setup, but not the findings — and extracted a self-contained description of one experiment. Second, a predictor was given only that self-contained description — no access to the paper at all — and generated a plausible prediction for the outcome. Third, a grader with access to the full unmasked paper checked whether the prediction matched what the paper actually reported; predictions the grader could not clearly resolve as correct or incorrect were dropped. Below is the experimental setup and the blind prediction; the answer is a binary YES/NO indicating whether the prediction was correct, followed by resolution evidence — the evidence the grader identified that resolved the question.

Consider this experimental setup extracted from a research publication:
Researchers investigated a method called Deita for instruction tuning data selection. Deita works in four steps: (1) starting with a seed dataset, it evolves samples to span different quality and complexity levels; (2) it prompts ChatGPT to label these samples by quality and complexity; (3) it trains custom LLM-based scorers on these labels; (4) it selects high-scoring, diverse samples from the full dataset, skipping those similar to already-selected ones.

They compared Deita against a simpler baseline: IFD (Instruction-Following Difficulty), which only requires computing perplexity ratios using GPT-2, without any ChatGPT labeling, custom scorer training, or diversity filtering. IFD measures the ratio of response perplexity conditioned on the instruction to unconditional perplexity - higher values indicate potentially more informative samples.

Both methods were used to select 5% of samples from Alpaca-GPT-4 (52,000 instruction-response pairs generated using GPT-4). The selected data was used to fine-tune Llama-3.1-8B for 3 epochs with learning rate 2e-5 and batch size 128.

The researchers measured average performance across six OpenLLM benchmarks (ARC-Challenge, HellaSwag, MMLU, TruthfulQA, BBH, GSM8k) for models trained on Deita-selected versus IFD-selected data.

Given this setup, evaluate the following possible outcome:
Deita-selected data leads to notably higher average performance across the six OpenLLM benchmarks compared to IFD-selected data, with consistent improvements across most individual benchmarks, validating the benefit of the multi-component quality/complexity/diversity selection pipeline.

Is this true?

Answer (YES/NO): NO